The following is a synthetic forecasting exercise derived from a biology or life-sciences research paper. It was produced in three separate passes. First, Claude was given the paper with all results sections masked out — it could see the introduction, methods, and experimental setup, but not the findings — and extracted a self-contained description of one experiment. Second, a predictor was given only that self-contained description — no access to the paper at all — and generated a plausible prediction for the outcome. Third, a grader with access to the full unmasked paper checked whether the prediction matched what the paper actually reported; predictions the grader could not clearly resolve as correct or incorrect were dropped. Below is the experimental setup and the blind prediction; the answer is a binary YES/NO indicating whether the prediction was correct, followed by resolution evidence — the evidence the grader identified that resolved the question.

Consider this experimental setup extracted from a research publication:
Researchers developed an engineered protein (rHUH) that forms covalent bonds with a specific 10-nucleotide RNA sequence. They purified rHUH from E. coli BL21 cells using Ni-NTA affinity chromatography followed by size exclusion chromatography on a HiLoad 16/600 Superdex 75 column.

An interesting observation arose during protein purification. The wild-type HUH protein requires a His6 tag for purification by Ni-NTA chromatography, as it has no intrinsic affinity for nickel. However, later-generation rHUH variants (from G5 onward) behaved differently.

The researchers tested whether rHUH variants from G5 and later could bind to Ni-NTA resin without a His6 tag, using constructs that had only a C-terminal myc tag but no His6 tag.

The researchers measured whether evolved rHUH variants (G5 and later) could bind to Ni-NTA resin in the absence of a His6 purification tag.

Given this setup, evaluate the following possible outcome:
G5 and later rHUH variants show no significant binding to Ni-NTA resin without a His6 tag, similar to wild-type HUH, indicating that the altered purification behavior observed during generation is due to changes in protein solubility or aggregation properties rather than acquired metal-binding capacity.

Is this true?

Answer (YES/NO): NO